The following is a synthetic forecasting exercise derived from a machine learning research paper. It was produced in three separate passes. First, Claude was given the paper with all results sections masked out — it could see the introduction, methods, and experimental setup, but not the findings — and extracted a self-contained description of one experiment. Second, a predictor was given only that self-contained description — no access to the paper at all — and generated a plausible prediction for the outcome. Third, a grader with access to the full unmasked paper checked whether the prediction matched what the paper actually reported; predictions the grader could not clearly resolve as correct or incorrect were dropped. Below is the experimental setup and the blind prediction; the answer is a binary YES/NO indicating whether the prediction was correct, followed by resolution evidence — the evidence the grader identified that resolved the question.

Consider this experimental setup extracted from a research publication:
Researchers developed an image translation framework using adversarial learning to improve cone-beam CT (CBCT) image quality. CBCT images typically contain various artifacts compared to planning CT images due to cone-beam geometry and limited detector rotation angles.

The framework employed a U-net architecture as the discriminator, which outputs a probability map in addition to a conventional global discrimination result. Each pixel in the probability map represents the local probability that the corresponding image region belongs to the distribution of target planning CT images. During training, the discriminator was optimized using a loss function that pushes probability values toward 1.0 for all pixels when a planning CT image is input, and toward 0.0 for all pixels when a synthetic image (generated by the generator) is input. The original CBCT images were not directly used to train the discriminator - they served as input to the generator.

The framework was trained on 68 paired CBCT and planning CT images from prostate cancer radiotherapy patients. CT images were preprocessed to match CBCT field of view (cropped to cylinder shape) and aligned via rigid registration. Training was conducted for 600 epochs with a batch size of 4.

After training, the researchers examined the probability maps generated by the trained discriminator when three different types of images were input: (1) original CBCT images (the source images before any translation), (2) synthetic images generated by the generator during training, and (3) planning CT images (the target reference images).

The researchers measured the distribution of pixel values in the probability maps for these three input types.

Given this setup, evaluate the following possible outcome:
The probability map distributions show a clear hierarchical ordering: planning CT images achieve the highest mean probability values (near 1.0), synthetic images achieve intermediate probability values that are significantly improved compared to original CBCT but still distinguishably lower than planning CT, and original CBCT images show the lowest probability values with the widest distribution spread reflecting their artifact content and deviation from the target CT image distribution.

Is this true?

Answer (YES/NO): NO